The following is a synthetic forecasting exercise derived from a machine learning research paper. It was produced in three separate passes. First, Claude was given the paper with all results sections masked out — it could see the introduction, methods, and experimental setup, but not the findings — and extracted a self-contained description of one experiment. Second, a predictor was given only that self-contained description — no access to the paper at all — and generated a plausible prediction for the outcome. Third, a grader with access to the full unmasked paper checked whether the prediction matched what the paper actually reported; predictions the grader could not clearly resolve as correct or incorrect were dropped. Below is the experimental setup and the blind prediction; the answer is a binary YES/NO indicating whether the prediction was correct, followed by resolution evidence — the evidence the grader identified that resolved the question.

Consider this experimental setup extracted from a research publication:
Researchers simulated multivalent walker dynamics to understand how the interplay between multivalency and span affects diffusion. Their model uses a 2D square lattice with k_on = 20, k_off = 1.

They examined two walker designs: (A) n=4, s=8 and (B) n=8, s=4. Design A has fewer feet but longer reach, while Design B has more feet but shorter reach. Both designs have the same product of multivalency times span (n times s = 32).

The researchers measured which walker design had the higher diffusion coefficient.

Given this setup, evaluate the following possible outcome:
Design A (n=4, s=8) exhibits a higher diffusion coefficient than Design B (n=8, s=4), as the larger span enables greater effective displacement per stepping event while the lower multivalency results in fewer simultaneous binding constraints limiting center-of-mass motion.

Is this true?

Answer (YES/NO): YES